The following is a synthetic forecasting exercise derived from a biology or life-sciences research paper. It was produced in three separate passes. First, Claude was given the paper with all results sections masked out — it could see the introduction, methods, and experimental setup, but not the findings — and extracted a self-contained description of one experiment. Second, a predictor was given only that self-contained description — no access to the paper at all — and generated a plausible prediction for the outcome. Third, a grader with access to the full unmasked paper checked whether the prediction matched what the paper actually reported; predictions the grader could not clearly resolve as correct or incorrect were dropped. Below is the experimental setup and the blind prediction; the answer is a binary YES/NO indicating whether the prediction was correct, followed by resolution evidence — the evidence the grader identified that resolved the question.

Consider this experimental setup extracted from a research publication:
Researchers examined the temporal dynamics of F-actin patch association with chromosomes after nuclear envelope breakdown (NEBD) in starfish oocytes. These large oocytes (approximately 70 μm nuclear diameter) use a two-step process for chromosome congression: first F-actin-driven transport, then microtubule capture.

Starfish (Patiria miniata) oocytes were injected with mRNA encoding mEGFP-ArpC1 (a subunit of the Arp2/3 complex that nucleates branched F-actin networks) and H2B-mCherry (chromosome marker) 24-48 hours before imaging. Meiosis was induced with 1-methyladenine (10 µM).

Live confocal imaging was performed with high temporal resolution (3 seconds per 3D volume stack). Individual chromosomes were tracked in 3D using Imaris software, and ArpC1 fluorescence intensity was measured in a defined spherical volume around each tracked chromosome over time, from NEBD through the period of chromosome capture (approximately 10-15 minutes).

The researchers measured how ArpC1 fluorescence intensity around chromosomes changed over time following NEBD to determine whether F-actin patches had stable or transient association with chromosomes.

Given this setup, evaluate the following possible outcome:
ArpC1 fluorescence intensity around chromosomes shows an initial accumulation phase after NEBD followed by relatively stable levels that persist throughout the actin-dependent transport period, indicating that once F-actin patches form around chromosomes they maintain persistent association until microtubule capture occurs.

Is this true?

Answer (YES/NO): NO